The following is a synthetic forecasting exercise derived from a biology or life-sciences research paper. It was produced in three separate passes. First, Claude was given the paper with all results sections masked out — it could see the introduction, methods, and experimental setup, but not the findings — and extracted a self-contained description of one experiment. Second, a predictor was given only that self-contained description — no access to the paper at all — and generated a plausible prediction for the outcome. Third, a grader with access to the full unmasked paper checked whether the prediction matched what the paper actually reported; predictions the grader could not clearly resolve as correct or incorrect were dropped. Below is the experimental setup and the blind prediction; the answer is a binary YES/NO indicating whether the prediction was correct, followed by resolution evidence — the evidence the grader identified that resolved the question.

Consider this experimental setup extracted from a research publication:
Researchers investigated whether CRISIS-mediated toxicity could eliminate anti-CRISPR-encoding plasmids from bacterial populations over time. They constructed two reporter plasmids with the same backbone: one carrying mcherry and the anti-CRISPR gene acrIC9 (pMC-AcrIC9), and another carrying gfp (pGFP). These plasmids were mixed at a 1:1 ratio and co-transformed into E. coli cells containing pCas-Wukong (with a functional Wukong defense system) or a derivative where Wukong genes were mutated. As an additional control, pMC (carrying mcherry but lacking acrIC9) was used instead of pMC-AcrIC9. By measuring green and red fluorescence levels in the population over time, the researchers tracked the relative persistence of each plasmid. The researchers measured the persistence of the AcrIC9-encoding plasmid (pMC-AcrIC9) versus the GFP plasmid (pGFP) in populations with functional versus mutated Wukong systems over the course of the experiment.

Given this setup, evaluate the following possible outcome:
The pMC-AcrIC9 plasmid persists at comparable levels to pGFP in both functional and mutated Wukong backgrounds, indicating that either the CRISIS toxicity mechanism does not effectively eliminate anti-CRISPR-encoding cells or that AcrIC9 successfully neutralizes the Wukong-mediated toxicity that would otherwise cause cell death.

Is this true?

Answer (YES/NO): NO